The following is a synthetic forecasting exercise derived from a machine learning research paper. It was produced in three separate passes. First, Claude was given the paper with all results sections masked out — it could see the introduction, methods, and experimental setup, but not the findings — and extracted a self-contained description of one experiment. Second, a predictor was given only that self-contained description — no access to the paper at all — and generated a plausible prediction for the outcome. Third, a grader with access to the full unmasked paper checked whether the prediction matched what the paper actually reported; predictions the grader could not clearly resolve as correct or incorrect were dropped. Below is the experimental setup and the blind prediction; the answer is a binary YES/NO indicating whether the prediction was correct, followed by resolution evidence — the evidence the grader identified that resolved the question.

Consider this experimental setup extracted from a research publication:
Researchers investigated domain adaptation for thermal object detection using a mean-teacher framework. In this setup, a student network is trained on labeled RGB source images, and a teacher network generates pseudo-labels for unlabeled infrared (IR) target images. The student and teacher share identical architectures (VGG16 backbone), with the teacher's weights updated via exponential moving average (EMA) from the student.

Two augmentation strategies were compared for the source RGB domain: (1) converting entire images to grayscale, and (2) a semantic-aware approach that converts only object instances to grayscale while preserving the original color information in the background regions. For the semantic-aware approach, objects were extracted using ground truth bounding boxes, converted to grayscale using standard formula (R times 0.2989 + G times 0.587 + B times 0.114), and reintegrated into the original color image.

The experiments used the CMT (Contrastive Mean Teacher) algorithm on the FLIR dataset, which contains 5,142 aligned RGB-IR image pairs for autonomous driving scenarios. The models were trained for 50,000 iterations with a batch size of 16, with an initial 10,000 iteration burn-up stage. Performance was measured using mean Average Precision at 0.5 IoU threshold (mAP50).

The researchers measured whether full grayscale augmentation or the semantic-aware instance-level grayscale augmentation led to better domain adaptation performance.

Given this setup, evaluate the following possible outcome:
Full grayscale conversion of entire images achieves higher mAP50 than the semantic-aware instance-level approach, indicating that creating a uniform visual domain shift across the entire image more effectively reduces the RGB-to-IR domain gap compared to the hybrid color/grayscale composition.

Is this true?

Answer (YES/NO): NO